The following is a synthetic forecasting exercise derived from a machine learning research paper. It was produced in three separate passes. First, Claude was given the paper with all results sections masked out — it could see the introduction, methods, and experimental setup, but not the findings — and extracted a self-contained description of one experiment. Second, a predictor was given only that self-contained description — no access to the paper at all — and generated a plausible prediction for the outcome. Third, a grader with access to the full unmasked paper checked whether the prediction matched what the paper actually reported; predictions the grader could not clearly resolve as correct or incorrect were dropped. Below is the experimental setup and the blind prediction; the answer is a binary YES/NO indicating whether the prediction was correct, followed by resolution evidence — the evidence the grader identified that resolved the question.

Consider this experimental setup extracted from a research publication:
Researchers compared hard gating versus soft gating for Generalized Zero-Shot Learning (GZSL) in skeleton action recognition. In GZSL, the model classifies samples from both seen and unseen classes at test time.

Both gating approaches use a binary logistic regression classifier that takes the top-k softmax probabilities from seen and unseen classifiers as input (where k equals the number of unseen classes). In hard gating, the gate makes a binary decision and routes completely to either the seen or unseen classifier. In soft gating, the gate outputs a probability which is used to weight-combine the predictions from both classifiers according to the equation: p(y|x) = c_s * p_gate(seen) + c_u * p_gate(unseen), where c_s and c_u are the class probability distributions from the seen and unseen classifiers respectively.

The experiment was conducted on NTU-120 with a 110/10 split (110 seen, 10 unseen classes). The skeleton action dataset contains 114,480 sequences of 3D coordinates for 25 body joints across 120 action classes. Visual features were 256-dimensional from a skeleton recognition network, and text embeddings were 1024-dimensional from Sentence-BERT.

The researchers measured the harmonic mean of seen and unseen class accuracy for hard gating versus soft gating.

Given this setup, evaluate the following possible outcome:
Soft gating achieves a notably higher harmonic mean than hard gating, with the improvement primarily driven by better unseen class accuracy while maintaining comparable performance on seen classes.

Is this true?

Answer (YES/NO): NO